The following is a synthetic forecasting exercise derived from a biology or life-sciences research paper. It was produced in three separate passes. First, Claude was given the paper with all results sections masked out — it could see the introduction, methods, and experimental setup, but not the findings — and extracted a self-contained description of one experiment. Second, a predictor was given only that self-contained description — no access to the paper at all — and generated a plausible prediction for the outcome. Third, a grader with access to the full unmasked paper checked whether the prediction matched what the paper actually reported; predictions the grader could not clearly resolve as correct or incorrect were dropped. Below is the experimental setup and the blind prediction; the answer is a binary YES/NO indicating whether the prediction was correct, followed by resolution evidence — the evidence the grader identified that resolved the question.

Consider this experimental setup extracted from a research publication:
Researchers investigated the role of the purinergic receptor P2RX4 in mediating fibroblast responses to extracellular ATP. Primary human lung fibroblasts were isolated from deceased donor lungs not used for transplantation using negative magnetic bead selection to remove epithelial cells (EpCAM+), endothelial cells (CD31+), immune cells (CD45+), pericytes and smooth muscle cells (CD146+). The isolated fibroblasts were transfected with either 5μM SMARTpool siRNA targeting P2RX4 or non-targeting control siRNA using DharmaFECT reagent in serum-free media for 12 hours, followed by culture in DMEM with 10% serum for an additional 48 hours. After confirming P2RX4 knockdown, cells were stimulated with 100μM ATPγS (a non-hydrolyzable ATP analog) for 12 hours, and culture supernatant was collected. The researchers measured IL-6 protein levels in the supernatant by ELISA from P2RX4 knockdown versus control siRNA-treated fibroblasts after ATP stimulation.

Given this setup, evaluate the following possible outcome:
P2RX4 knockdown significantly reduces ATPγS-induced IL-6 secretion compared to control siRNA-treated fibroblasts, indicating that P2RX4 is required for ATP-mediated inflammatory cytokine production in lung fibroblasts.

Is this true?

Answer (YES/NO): YES